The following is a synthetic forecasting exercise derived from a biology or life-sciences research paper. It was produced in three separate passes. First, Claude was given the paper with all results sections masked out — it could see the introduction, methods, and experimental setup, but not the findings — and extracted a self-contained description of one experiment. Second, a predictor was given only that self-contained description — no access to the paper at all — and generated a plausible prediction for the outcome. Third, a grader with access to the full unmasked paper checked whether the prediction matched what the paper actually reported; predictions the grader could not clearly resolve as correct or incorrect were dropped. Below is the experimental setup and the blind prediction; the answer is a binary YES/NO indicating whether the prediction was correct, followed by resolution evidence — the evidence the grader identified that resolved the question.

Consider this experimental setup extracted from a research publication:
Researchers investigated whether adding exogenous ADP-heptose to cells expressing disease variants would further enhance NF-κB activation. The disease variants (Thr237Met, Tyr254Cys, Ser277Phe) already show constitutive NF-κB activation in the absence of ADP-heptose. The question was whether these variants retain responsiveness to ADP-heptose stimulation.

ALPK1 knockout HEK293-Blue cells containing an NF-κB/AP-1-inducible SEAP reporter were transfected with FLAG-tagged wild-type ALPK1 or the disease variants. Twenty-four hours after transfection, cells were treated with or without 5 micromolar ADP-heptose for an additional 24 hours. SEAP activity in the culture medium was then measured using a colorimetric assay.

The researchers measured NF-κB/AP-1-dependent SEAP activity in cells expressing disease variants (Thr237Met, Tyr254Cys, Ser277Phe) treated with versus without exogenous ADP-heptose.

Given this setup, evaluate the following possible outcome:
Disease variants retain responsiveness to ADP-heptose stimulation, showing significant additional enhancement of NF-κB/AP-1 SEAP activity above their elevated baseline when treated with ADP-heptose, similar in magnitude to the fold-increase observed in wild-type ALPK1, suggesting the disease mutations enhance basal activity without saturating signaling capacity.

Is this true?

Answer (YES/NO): NO